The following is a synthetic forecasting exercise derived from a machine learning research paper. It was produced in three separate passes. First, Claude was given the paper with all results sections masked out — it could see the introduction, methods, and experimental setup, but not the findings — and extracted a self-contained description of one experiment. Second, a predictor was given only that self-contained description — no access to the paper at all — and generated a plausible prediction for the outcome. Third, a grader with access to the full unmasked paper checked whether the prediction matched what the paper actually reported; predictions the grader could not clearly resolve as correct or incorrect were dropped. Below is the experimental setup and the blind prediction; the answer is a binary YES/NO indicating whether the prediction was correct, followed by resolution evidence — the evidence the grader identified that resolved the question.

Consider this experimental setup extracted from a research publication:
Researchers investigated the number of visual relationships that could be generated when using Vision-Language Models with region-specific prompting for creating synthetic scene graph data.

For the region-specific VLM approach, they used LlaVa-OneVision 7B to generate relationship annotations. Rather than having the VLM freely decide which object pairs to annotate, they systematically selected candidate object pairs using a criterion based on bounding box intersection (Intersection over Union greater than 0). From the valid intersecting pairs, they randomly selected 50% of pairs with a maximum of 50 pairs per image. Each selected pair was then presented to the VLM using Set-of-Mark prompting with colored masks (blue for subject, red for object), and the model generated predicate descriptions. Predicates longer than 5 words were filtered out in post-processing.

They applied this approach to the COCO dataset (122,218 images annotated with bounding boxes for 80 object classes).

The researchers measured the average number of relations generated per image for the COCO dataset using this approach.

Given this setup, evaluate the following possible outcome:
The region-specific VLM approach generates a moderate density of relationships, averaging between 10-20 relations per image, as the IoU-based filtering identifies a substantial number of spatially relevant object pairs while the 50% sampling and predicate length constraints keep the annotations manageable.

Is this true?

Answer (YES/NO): NO